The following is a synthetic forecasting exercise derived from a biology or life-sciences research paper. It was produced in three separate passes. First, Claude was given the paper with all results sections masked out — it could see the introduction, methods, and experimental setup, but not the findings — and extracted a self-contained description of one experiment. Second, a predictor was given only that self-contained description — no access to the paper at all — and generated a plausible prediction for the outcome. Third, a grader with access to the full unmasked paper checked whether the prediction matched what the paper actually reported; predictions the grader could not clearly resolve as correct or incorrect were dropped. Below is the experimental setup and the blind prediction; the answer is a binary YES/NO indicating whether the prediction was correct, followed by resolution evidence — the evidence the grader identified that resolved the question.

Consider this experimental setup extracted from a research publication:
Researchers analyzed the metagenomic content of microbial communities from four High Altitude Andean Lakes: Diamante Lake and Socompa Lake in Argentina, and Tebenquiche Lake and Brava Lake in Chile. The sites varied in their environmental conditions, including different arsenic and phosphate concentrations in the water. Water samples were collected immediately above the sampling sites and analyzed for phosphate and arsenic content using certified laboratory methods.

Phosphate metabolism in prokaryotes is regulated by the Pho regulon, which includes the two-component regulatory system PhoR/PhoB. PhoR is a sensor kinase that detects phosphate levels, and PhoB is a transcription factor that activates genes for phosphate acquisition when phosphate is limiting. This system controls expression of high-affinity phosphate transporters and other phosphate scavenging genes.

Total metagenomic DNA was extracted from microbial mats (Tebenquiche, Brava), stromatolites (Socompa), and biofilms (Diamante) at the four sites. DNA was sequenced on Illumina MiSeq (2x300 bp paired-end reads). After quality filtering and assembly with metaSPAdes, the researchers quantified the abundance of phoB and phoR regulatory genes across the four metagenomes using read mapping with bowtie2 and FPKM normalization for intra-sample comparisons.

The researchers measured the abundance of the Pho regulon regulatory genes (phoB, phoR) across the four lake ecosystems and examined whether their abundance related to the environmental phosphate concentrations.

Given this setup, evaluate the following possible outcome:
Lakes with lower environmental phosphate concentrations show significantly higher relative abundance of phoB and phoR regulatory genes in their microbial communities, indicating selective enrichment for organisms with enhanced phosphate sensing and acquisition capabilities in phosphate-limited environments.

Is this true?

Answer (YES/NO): YES